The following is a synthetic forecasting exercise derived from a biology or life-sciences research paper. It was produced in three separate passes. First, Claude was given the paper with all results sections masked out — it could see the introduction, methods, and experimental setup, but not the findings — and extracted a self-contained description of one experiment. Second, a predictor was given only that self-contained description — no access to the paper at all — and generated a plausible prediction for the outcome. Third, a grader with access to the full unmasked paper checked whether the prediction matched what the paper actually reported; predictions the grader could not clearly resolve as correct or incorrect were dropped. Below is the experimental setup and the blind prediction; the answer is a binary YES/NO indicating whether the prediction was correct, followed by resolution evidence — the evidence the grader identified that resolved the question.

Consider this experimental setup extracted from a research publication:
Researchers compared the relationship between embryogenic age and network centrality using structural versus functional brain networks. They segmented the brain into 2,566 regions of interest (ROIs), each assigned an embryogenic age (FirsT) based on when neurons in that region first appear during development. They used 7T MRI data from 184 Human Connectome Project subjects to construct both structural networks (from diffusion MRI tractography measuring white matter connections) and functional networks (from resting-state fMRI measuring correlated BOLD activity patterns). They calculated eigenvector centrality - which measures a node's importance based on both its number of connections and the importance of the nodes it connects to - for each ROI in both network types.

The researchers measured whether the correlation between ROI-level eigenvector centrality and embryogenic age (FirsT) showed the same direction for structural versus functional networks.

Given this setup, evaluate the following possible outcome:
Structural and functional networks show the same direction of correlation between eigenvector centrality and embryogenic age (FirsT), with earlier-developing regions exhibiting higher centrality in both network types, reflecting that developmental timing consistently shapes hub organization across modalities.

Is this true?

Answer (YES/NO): NO